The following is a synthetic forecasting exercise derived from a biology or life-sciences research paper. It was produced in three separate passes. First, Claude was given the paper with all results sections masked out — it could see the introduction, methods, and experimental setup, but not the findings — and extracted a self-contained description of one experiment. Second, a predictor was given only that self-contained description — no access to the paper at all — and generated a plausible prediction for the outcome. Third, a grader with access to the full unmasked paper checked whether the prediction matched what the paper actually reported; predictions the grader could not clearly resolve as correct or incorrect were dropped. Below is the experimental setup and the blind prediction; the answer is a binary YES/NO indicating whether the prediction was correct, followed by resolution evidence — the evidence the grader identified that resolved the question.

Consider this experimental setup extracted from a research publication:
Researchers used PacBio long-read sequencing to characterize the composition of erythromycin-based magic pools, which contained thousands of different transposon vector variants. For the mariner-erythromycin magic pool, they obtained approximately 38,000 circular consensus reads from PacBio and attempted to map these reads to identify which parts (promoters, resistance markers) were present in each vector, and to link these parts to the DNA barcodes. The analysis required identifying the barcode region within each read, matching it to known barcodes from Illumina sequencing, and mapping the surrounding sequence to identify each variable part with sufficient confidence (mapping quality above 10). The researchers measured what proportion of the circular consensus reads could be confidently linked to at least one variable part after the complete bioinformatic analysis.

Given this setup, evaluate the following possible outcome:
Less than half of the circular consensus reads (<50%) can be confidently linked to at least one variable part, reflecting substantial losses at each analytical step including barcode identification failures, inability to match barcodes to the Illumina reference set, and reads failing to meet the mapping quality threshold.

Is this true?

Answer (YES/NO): YES